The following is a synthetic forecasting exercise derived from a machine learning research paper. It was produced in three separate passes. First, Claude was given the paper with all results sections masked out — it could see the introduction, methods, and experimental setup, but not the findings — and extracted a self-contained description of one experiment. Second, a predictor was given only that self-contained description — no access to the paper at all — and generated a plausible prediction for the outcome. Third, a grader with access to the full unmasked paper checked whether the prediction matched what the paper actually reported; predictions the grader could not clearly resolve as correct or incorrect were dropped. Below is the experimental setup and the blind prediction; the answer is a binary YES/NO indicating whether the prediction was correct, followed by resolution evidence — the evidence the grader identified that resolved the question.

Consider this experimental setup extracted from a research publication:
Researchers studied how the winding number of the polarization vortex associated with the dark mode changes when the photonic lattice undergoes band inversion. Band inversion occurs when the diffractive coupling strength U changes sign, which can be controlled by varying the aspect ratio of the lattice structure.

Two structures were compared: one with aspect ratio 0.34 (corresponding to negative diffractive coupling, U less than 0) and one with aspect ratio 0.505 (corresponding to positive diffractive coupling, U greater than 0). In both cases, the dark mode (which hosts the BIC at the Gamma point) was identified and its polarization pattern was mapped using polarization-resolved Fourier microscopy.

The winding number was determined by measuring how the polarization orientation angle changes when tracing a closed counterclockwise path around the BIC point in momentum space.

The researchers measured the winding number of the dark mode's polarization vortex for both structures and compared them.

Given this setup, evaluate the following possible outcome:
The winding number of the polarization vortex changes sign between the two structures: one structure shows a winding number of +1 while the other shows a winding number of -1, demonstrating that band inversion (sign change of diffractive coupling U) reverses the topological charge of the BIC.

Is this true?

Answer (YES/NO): YES